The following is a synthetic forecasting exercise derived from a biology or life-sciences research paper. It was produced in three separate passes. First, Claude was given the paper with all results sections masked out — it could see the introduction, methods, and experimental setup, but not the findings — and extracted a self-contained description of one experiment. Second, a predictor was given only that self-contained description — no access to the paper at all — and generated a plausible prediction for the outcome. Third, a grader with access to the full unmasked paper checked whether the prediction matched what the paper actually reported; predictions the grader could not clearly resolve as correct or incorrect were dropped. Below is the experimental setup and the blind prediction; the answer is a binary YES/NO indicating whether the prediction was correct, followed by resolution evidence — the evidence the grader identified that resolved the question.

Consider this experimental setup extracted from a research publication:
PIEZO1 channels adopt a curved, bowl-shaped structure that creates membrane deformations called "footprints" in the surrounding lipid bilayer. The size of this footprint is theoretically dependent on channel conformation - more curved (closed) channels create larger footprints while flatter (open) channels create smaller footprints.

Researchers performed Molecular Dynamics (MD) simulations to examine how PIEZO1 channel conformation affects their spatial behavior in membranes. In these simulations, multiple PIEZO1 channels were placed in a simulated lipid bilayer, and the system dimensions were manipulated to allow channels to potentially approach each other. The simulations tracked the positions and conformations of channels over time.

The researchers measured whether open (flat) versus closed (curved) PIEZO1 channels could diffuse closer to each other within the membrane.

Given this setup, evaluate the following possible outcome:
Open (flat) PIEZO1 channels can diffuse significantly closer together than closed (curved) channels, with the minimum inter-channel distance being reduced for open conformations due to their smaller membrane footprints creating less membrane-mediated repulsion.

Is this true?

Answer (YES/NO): YES